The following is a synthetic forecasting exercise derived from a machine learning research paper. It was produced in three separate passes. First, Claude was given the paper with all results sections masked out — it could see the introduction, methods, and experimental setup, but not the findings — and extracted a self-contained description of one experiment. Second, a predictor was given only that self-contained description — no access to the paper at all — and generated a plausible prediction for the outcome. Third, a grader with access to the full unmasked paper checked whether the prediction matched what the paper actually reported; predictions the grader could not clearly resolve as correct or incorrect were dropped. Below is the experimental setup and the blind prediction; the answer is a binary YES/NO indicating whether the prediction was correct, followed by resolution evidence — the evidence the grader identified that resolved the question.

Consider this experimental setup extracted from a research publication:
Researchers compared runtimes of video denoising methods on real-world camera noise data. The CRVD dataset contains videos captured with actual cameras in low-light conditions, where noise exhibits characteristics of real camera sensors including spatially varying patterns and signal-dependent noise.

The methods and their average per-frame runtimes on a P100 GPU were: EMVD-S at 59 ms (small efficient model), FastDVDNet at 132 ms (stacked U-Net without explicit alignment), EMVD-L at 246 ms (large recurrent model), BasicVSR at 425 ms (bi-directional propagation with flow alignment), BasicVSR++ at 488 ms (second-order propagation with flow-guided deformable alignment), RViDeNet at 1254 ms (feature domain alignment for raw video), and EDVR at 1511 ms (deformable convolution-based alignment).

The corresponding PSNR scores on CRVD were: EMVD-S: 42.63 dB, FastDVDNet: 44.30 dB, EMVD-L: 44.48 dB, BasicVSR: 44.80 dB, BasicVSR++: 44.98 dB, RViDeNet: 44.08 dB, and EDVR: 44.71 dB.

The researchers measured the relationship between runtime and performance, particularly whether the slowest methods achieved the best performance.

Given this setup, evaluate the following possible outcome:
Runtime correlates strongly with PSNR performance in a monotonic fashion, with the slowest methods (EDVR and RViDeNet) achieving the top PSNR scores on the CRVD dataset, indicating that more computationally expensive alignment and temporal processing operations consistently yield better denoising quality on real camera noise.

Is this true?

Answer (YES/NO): NO